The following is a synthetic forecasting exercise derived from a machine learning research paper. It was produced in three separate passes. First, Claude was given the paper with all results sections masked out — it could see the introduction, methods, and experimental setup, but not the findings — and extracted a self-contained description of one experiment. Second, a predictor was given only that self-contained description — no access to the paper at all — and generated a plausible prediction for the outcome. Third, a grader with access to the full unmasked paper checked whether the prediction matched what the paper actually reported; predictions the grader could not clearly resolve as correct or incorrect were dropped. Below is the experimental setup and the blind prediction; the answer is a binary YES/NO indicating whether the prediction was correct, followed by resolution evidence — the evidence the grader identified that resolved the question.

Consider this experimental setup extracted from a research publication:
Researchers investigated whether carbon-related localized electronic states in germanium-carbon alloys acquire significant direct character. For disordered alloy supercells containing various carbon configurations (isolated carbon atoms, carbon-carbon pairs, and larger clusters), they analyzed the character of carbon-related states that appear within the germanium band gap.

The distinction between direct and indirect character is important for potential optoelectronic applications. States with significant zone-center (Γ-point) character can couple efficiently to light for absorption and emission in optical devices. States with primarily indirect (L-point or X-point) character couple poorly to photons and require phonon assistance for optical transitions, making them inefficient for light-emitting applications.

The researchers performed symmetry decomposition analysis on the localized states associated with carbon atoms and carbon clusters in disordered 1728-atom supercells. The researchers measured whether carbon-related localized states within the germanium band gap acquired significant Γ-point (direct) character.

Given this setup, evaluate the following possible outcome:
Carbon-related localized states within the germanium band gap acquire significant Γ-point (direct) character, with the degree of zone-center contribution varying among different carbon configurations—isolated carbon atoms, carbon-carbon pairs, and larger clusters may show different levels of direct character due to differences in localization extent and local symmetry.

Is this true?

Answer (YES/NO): NO